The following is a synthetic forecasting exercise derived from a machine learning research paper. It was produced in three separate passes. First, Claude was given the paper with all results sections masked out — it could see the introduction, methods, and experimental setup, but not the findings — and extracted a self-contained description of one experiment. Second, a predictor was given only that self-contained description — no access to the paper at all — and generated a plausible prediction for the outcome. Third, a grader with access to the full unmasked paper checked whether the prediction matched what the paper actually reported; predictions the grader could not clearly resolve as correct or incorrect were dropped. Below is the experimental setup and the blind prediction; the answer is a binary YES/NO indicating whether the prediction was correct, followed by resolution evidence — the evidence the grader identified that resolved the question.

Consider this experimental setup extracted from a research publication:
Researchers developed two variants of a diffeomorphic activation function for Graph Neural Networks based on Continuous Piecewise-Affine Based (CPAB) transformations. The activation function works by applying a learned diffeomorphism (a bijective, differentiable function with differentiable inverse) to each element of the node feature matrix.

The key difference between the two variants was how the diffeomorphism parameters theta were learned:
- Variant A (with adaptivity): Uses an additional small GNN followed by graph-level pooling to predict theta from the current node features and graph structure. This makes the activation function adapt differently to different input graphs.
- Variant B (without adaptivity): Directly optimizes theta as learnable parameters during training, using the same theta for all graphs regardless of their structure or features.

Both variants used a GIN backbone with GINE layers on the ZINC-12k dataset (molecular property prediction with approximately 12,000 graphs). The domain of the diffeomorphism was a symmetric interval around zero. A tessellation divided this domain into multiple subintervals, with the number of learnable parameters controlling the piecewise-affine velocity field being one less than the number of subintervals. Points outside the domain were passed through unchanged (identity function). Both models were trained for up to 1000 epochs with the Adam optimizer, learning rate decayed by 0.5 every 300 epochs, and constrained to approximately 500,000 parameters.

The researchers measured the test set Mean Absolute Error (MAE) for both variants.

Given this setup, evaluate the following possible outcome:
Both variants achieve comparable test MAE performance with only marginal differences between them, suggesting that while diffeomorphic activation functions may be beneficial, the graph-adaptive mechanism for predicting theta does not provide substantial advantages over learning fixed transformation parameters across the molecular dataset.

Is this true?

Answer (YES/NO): NO